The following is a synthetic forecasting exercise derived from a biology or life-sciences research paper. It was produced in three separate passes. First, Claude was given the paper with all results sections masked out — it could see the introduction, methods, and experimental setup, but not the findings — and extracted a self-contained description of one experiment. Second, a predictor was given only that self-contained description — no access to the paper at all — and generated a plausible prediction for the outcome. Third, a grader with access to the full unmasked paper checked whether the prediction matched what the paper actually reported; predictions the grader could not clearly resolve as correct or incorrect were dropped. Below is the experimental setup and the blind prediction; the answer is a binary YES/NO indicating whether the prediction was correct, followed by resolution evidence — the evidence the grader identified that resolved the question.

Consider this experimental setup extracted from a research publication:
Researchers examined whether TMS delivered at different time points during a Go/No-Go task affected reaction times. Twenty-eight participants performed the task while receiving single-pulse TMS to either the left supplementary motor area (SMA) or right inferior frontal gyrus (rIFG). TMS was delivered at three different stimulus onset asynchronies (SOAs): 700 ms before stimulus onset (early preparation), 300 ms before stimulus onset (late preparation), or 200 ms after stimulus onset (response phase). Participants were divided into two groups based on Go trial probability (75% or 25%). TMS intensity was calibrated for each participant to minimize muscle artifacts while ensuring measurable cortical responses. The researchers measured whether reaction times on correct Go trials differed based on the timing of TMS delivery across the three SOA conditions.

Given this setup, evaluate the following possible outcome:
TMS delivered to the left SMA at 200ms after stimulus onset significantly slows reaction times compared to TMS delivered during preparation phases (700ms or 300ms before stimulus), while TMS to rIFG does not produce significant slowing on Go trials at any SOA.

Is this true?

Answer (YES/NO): NO